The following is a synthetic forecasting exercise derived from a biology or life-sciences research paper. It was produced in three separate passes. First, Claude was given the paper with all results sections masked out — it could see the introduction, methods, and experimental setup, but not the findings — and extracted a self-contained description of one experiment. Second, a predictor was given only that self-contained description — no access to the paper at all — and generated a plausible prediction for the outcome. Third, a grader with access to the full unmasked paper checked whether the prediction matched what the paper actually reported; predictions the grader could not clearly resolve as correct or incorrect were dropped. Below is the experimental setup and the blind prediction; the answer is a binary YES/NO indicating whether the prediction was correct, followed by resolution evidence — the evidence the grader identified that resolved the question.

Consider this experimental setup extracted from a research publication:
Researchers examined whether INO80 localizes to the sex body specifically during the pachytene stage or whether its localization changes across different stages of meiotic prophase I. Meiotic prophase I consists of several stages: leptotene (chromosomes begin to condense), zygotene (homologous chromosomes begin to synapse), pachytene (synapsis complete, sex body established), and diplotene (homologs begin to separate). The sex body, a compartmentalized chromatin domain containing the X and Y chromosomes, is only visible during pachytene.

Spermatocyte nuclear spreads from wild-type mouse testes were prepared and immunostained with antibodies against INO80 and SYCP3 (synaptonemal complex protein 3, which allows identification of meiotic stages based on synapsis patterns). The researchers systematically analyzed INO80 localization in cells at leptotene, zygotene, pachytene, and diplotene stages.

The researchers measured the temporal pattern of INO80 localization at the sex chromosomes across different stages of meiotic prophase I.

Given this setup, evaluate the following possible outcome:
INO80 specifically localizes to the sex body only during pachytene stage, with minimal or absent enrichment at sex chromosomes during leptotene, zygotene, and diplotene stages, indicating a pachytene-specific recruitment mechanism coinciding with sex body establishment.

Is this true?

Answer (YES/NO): NO